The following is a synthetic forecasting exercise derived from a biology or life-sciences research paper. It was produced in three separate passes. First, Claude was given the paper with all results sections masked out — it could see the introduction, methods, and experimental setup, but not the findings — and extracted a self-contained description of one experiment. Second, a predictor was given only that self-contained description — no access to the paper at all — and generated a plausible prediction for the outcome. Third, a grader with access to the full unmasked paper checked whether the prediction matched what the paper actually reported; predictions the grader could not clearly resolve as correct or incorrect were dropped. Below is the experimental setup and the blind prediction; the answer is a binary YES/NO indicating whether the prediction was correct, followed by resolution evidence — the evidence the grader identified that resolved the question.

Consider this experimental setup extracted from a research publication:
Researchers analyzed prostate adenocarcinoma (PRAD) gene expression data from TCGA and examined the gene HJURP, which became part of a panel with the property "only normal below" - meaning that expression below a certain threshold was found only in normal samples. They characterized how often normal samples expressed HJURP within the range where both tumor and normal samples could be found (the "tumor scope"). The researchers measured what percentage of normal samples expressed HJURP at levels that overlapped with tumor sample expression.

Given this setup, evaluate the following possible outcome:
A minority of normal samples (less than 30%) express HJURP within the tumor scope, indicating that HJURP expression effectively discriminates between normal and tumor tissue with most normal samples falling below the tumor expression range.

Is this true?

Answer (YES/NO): NO